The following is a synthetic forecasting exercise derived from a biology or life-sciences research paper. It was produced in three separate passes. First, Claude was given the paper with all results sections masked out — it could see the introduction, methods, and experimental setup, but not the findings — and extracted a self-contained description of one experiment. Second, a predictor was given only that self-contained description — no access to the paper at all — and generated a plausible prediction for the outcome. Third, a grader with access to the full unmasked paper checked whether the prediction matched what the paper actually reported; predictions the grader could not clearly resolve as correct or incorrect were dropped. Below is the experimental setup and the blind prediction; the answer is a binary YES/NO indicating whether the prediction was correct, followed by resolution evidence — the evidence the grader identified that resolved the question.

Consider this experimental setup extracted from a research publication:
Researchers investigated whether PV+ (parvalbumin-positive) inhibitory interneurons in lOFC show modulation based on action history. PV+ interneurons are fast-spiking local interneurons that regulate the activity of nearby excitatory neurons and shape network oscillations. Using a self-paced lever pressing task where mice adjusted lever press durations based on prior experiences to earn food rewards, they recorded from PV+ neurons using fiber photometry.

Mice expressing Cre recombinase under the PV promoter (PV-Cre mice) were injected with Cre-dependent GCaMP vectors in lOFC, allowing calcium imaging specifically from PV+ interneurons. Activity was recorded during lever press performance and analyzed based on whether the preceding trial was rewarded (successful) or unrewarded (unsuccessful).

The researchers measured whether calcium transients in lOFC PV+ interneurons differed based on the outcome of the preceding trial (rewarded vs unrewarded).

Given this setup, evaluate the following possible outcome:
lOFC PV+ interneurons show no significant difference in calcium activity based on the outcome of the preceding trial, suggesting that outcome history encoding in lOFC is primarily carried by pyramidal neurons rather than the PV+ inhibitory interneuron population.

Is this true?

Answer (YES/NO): NO